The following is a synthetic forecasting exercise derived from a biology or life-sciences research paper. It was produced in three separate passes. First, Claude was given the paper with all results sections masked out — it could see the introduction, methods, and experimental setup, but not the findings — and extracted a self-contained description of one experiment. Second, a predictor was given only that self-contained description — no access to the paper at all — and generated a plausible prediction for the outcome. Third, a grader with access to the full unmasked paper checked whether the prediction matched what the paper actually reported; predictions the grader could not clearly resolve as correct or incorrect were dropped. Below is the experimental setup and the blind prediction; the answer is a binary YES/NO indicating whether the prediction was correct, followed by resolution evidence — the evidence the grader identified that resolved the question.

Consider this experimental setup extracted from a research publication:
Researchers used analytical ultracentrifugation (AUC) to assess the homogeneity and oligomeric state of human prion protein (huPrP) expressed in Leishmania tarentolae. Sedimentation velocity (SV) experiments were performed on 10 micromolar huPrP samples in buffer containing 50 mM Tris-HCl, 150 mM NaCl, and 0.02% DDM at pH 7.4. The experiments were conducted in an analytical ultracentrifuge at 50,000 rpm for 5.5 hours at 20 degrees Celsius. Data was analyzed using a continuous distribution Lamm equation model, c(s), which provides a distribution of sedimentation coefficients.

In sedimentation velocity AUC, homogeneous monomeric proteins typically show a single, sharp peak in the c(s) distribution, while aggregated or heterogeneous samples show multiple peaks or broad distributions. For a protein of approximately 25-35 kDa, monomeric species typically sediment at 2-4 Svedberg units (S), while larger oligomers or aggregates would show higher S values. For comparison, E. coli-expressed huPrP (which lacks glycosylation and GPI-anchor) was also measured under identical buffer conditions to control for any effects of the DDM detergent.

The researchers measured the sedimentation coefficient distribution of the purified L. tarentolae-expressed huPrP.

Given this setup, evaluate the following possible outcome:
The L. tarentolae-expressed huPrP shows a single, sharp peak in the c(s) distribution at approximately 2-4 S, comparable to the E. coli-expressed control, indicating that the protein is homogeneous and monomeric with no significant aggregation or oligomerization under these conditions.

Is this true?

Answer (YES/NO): NO